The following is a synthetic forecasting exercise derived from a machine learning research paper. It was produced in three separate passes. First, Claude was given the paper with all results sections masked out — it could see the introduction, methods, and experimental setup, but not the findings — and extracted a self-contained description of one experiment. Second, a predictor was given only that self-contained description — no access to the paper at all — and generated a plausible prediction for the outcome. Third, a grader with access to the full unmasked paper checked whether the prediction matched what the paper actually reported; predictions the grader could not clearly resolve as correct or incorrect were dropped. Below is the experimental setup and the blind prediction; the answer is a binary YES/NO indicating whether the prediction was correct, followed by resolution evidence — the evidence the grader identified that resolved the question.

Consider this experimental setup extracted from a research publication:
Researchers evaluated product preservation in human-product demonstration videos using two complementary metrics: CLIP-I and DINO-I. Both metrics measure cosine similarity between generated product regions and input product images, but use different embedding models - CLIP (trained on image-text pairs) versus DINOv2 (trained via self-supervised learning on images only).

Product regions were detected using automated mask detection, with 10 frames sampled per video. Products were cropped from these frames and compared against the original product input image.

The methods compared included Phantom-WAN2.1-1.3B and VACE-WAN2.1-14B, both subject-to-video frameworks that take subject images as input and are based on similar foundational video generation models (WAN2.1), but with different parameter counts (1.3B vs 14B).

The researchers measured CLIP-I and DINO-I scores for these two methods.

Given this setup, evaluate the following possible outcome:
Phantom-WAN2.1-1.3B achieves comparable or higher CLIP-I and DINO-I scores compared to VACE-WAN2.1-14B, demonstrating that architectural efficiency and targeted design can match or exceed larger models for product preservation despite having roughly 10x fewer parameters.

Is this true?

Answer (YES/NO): YES